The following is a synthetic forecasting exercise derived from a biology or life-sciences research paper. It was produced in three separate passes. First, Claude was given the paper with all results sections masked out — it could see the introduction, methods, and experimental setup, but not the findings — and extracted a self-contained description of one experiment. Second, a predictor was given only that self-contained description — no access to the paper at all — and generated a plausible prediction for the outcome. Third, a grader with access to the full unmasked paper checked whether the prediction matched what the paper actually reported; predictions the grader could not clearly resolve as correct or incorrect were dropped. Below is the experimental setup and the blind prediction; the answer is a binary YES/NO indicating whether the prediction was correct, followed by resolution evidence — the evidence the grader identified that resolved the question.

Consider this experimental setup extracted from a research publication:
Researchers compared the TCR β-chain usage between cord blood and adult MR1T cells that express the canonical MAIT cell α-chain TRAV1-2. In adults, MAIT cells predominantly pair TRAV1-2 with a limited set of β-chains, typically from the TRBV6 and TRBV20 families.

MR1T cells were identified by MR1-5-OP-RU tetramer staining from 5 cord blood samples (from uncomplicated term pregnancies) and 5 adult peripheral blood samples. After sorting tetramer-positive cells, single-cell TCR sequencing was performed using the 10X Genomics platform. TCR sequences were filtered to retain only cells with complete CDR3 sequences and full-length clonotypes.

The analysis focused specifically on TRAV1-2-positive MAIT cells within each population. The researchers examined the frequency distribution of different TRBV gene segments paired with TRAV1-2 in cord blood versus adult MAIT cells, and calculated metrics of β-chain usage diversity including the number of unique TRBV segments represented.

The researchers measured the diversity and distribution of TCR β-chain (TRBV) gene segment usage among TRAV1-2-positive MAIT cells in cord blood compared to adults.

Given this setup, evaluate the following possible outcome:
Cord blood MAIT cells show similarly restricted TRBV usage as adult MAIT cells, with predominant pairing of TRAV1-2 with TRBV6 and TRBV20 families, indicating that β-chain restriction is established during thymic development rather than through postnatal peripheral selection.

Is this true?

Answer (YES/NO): NO